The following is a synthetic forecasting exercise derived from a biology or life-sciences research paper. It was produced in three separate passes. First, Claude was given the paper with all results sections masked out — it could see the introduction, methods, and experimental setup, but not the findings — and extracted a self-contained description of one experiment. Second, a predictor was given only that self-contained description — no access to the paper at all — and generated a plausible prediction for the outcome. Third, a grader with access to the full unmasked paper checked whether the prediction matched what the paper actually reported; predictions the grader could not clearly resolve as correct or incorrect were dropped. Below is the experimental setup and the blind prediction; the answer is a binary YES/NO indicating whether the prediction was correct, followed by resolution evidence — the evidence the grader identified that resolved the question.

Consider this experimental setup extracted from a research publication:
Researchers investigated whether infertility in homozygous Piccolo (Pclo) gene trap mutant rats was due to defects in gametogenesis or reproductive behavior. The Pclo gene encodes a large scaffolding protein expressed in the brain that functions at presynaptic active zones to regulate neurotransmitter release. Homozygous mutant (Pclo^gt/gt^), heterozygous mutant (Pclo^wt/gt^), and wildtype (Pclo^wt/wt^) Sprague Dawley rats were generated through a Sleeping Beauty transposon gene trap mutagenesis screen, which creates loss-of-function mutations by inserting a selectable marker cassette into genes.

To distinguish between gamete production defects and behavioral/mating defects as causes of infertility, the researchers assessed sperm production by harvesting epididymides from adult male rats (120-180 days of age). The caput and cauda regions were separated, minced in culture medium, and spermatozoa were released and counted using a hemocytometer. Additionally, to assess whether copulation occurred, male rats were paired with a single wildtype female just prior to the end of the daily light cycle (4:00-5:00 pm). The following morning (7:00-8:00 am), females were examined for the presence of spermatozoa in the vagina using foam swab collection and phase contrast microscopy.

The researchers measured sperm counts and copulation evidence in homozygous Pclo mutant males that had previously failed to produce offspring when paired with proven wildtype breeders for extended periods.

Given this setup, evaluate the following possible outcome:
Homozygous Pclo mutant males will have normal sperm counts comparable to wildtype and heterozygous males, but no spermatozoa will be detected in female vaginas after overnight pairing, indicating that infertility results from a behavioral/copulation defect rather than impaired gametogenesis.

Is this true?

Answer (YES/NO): YES